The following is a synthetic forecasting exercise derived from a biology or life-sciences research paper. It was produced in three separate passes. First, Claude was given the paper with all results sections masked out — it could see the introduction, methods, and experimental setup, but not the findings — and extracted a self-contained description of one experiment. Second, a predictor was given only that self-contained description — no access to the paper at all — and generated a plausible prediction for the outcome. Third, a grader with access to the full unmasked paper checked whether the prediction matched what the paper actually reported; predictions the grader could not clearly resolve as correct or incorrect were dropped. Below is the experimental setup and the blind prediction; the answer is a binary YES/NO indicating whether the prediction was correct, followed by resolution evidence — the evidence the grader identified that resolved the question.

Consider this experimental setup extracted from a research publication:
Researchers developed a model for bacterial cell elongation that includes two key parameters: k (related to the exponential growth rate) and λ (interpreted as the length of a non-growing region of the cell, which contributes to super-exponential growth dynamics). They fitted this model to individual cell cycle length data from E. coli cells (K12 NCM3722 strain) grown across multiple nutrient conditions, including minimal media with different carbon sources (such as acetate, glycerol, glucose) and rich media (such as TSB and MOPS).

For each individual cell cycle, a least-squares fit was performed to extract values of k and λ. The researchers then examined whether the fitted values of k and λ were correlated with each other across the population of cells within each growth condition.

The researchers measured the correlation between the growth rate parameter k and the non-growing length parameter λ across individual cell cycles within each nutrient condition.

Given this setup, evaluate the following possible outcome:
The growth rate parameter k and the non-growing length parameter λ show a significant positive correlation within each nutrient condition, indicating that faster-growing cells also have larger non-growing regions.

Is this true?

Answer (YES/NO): YES